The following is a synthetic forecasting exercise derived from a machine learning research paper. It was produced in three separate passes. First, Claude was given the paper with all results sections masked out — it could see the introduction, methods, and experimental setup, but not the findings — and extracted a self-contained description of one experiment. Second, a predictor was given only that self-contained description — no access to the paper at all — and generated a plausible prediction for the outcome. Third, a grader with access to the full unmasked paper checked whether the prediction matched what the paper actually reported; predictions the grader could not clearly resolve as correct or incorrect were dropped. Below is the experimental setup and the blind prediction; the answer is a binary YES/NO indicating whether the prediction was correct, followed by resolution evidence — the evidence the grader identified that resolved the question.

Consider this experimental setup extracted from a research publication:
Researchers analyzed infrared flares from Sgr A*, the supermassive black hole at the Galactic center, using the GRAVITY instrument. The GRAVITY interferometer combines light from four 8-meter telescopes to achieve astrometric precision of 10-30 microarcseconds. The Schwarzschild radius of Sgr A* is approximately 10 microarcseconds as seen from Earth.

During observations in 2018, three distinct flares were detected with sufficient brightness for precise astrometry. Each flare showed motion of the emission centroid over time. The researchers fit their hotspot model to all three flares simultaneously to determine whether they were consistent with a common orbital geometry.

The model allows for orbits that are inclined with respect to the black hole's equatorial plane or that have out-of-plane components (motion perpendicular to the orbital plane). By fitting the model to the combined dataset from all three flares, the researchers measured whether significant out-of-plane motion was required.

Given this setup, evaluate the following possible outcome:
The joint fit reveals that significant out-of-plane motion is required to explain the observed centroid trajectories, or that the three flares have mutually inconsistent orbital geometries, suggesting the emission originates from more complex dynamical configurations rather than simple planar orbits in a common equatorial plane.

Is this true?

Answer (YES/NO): NO